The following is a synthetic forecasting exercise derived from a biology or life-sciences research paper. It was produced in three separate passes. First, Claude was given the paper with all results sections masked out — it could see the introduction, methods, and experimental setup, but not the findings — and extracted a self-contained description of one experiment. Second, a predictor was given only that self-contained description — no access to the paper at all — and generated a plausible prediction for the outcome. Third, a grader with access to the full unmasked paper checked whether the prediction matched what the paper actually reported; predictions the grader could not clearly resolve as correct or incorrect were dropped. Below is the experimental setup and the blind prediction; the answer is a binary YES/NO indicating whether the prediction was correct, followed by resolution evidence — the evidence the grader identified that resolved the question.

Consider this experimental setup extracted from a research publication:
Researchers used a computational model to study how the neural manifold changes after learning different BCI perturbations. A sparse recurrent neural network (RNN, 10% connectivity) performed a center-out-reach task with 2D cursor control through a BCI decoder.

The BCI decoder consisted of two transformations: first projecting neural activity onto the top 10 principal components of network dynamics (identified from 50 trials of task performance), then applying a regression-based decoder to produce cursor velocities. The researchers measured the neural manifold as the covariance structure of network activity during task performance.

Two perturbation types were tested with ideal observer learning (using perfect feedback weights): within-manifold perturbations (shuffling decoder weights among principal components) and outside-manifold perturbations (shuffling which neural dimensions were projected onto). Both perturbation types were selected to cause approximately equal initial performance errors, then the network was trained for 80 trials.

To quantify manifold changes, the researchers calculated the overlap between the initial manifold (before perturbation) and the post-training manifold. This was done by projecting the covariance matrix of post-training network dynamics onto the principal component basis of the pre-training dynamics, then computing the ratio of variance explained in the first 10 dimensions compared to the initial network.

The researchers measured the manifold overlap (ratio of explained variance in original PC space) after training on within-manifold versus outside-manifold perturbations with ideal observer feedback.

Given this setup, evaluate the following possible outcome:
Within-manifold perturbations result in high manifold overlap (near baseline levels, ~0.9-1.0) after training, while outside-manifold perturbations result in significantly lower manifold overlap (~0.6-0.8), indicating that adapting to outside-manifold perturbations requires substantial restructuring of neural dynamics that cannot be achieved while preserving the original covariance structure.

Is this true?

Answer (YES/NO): NO